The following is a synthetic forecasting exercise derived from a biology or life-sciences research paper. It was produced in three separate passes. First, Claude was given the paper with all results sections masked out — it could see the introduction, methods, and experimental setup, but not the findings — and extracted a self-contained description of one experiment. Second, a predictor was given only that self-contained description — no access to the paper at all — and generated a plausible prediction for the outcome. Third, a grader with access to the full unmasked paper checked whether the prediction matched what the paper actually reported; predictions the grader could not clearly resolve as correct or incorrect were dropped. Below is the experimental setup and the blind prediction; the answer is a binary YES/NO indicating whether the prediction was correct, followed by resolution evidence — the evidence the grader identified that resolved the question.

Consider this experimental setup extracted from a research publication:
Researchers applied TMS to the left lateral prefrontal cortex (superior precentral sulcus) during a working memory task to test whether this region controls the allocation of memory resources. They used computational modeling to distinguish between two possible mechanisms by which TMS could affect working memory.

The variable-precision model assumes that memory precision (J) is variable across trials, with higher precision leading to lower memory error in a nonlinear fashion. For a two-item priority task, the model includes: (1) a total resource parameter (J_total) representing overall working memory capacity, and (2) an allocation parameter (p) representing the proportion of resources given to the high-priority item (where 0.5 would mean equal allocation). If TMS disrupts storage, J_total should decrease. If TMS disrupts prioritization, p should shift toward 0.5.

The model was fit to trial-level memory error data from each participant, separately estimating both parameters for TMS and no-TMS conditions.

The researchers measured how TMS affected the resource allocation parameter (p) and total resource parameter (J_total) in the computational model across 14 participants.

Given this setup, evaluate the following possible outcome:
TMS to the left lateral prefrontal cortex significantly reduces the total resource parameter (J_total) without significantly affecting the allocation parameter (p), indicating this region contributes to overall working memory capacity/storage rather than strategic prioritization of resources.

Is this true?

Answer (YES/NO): NO